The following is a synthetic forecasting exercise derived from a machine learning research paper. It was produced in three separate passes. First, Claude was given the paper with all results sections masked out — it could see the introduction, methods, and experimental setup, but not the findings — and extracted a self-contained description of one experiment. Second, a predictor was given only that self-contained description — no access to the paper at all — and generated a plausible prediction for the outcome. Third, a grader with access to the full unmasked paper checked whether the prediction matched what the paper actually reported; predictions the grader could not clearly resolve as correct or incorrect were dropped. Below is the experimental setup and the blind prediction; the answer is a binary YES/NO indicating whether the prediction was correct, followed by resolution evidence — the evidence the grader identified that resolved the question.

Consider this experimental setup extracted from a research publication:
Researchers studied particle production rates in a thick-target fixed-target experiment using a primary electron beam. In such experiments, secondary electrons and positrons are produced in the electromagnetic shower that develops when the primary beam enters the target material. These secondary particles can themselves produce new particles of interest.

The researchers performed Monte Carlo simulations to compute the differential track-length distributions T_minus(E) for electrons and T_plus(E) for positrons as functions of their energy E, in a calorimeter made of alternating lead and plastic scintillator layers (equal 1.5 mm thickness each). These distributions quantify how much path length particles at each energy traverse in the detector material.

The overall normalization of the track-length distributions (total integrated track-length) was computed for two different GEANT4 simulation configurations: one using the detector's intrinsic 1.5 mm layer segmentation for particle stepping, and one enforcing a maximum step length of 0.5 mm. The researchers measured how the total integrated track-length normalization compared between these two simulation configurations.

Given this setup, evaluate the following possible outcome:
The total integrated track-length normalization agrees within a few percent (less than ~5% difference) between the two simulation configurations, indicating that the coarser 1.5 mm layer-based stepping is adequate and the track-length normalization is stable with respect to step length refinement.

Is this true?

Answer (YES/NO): YES